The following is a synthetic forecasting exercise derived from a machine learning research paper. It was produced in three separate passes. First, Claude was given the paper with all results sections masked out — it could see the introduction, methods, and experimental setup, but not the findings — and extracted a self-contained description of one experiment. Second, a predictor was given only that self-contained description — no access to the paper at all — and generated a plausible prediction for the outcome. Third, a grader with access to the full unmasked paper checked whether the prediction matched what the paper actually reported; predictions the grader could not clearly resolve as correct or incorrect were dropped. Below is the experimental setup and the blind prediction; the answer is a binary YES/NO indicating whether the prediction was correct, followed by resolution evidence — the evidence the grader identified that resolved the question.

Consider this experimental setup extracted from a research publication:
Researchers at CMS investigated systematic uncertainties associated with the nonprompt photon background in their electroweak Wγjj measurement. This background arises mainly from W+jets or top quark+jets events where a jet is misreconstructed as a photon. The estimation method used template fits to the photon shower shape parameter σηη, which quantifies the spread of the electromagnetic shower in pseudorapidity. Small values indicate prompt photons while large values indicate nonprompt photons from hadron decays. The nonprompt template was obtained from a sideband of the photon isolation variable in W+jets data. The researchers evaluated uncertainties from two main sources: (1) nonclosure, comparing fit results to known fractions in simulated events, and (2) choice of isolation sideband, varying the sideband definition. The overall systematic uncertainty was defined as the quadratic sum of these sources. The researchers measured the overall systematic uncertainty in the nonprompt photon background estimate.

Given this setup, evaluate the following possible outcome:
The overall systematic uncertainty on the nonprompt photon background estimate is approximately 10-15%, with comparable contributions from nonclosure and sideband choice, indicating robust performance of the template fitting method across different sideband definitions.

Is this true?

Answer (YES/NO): NO